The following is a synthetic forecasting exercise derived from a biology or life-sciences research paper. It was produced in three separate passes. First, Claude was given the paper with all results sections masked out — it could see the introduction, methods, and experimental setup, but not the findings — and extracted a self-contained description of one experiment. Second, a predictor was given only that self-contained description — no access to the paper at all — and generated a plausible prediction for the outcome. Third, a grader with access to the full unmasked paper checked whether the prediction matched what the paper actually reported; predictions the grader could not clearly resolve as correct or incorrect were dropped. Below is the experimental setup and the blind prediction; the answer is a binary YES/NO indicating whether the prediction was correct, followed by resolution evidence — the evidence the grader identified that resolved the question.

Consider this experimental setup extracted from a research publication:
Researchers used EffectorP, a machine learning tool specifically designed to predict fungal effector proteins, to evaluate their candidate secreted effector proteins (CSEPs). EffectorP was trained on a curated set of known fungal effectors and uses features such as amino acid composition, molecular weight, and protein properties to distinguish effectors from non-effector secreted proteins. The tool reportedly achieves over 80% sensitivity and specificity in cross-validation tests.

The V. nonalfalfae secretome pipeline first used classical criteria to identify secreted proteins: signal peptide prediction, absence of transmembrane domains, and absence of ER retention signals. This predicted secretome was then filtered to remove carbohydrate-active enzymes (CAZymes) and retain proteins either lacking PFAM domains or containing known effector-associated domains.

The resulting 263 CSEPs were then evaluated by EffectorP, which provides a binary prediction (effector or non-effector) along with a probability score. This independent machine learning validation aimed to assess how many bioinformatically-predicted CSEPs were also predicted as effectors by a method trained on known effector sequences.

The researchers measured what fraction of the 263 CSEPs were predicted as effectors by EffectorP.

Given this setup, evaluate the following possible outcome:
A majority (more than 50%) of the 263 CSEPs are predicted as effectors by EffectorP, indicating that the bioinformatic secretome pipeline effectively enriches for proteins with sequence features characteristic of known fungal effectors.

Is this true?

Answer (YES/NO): NO